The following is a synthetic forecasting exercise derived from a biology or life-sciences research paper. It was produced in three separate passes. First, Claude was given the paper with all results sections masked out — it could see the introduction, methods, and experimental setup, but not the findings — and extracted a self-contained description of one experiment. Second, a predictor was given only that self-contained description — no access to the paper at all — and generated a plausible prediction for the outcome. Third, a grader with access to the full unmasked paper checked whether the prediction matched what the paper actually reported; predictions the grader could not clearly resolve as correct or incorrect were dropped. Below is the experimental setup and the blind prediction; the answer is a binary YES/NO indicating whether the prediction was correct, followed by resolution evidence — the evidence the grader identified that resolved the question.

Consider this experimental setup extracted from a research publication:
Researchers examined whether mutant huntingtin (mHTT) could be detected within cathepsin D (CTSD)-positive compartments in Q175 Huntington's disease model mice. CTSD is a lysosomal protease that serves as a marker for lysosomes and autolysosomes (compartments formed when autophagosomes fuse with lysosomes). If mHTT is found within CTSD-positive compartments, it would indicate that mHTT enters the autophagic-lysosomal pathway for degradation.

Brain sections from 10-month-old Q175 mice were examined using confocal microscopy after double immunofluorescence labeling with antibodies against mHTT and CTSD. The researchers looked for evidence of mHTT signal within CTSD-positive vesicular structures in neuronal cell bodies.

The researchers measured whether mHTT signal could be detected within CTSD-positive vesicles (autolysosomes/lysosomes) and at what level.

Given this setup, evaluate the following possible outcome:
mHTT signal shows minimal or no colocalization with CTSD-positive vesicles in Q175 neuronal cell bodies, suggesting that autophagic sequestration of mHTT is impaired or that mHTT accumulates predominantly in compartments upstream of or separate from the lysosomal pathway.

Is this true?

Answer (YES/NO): NO